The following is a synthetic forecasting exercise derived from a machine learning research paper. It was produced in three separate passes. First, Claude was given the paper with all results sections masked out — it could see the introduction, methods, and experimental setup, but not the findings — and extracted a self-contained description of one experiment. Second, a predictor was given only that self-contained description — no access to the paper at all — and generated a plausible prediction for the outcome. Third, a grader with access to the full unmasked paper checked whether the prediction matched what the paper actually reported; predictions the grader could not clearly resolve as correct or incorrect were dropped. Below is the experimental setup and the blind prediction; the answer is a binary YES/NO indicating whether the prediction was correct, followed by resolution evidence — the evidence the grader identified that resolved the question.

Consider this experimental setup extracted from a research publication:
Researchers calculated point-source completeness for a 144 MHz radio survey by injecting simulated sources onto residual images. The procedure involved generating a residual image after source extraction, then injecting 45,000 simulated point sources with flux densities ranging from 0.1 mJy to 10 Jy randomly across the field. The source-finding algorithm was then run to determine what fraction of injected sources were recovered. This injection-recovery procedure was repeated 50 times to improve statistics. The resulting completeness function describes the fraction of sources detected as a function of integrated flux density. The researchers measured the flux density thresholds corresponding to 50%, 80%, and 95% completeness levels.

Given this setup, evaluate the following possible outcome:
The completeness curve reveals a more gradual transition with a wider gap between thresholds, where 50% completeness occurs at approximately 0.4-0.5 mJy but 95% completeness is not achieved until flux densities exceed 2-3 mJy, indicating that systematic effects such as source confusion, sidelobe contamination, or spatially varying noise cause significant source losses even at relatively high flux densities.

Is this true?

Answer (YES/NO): NO